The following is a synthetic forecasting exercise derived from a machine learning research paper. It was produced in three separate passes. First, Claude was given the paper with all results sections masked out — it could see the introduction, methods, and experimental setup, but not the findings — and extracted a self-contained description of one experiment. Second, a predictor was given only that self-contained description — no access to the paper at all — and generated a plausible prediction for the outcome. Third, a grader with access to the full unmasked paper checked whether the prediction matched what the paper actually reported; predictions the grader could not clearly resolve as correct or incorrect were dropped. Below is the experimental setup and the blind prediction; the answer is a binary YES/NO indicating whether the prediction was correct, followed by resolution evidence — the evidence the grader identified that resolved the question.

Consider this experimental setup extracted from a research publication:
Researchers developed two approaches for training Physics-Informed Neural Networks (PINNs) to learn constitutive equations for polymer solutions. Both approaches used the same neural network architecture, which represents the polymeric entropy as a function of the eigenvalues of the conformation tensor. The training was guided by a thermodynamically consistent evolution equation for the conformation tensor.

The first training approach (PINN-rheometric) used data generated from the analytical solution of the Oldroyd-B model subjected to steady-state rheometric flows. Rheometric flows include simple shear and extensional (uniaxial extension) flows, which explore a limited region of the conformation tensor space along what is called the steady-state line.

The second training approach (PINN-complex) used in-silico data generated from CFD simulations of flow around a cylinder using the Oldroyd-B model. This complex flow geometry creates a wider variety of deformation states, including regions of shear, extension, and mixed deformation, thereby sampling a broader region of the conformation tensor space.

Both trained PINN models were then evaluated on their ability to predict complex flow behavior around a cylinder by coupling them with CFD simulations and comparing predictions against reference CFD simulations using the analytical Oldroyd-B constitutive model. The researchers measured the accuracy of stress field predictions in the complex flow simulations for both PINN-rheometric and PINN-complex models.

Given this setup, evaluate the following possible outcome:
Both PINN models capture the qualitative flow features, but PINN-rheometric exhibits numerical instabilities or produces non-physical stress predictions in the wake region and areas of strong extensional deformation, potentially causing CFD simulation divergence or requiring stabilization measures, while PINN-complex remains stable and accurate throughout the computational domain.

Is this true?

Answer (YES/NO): NO